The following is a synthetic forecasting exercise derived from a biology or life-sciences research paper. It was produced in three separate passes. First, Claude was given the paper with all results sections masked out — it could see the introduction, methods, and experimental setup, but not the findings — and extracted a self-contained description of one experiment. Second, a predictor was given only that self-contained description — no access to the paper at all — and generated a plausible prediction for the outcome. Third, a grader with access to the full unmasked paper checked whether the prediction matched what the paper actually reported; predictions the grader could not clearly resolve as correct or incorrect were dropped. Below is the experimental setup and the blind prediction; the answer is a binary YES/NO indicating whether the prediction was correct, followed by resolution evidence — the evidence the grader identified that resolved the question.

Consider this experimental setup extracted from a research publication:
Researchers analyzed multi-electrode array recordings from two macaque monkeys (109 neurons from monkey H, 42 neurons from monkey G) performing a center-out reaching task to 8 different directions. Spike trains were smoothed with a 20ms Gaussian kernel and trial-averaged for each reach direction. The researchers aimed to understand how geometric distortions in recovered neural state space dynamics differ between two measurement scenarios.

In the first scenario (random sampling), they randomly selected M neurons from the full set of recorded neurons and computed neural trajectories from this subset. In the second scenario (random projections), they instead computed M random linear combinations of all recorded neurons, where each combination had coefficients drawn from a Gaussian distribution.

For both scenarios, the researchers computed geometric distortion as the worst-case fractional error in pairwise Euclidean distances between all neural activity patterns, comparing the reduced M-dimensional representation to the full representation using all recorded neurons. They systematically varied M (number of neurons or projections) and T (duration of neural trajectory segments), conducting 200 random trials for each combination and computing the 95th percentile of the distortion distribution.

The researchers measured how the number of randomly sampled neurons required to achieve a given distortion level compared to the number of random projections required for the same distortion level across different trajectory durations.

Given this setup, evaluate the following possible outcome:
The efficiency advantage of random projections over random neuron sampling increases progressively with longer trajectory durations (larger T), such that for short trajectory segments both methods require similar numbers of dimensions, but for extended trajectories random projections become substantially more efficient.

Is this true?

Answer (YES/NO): NO